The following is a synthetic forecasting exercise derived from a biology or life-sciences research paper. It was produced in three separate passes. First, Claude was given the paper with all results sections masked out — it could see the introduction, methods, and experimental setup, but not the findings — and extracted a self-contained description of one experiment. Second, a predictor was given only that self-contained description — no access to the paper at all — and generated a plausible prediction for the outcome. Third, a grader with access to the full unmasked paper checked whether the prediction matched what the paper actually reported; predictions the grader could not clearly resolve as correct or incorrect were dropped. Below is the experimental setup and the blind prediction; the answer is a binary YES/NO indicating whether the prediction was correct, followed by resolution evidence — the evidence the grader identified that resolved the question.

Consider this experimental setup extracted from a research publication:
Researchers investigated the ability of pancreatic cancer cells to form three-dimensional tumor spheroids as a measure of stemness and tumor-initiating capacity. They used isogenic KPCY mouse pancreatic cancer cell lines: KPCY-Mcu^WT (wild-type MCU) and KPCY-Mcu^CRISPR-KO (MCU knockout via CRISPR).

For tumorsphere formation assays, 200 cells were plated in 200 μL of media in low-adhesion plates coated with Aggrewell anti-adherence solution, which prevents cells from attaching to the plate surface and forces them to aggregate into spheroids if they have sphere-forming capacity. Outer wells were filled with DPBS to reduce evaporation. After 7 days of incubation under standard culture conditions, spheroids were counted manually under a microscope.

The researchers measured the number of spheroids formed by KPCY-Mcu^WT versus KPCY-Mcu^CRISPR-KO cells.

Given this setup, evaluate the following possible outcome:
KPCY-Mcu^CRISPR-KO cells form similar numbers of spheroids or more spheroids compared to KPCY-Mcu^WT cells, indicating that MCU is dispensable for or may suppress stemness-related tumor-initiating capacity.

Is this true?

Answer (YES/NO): NO